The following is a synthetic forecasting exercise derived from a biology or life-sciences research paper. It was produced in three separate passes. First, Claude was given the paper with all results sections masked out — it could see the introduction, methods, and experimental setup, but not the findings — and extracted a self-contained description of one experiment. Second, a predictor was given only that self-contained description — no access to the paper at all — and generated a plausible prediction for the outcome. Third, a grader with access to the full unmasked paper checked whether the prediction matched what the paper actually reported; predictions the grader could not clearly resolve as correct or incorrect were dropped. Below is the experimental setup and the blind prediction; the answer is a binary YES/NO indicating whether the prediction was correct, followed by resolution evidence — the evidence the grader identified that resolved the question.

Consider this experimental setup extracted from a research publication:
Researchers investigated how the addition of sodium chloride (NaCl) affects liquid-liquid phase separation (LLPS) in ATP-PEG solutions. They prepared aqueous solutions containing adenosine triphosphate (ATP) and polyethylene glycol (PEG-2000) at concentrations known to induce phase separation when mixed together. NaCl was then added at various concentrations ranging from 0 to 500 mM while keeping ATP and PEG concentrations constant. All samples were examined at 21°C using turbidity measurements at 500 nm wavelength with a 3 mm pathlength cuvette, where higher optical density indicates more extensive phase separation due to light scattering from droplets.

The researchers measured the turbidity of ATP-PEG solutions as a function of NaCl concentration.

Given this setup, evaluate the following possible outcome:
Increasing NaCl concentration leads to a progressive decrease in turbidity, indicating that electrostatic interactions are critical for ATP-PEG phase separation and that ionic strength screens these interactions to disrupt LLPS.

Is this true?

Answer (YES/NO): NO